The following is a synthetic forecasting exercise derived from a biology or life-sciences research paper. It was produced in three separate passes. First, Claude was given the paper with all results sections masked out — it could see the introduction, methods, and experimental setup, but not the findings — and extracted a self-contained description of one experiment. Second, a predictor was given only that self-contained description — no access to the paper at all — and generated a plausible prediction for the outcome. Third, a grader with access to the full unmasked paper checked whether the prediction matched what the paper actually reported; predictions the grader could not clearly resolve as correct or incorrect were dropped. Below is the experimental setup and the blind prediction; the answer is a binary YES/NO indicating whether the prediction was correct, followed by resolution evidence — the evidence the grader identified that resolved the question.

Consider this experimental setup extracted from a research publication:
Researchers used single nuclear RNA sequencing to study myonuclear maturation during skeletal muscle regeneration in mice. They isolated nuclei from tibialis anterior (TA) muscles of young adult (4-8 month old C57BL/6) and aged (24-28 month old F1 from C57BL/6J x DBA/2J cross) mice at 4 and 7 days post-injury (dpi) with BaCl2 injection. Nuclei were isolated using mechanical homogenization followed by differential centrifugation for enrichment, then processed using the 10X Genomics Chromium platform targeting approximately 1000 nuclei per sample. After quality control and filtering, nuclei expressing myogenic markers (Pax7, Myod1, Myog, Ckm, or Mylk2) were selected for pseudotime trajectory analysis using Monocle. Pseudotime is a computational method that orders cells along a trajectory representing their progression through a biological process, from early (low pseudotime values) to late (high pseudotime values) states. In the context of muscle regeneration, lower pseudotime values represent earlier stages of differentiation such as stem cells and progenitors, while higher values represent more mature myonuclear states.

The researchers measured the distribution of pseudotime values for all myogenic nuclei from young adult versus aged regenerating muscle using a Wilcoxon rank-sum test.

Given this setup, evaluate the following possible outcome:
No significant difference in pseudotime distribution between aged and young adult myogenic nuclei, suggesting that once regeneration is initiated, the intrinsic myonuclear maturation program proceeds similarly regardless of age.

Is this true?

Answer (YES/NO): NO